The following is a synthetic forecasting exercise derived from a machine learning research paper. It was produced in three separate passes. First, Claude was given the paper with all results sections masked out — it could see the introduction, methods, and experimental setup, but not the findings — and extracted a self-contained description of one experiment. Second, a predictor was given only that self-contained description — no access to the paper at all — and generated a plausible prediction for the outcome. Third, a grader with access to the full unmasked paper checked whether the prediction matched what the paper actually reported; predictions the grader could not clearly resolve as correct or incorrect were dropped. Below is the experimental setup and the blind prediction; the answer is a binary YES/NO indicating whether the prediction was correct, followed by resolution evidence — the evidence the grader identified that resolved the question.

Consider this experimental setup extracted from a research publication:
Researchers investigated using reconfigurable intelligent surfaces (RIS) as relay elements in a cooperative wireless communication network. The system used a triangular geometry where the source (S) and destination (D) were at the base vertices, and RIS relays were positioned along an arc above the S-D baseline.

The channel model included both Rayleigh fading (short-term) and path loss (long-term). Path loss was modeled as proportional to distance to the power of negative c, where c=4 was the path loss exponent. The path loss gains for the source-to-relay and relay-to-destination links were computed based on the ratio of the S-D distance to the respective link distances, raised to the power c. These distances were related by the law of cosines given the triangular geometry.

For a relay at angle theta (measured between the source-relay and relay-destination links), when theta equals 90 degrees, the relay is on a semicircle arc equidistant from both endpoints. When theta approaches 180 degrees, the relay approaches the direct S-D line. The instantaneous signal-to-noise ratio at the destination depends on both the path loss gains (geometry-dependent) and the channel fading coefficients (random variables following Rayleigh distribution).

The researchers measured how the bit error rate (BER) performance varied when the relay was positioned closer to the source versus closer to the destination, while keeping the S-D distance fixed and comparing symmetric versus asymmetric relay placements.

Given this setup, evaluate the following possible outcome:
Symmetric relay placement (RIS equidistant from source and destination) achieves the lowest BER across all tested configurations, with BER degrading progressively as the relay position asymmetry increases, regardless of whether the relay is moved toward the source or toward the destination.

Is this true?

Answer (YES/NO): NO